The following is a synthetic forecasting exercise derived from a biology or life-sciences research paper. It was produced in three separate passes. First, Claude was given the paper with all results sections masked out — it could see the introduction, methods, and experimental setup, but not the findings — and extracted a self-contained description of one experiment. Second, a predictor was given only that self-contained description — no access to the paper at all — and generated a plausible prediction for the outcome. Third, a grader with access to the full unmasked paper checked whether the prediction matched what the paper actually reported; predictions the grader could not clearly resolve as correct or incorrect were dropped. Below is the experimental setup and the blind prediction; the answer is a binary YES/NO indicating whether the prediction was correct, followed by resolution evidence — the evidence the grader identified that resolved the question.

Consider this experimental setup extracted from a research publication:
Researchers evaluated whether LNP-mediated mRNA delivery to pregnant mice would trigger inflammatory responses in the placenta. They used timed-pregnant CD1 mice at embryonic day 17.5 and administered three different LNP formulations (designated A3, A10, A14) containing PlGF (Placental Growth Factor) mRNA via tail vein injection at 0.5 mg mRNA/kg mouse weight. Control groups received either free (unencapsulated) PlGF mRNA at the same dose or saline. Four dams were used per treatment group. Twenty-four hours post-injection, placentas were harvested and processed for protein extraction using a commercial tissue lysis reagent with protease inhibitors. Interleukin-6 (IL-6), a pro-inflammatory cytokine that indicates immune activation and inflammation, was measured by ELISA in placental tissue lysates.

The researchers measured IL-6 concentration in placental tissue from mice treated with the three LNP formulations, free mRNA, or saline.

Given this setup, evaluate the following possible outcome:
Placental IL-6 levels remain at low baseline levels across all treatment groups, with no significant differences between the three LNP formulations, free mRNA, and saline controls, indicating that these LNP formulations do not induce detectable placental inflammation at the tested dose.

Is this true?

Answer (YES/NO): YES